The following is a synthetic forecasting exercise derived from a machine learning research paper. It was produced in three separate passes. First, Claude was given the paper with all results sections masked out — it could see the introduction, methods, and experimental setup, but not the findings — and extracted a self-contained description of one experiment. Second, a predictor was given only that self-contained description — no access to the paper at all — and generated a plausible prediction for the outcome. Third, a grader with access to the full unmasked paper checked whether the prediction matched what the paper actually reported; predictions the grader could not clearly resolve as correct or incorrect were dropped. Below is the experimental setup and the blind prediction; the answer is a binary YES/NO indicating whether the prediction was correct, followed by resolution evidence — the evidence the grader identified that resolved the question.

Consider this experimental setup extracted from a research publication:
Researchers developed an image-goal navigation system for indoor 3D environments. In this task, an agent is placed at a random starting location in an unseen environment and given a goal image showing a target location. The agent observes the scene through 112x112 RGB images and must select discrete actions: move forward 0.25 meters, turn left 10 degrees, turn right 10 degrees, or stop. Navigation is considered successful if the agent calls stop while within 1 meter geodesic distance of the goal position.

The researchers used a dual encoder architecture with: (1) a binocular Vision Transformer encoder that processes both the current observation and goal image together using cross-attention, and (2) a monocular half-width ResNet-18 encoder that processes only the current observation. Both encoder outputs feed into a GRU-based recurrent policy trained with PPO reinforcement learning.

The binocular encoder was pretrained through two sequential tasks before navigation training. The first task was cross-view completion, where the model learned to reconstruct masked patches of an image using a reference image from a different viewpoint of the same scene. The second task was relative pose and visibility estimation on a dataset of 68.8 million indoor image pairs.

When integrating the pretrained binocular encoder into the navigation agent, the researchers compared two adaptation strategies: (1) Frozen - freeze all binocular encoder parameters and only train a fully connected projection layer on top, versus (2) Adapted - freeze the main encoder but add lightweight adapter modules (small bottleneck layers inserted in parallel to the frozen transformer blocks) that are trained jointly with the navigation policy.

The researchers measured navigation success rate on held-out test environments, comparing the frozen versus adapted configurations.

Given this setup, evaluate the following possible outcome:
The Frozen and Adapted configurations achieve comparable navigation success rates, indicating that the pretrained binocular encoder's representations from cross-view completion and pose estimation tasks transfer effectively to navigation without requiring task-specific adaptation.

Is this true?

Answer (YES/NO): NO